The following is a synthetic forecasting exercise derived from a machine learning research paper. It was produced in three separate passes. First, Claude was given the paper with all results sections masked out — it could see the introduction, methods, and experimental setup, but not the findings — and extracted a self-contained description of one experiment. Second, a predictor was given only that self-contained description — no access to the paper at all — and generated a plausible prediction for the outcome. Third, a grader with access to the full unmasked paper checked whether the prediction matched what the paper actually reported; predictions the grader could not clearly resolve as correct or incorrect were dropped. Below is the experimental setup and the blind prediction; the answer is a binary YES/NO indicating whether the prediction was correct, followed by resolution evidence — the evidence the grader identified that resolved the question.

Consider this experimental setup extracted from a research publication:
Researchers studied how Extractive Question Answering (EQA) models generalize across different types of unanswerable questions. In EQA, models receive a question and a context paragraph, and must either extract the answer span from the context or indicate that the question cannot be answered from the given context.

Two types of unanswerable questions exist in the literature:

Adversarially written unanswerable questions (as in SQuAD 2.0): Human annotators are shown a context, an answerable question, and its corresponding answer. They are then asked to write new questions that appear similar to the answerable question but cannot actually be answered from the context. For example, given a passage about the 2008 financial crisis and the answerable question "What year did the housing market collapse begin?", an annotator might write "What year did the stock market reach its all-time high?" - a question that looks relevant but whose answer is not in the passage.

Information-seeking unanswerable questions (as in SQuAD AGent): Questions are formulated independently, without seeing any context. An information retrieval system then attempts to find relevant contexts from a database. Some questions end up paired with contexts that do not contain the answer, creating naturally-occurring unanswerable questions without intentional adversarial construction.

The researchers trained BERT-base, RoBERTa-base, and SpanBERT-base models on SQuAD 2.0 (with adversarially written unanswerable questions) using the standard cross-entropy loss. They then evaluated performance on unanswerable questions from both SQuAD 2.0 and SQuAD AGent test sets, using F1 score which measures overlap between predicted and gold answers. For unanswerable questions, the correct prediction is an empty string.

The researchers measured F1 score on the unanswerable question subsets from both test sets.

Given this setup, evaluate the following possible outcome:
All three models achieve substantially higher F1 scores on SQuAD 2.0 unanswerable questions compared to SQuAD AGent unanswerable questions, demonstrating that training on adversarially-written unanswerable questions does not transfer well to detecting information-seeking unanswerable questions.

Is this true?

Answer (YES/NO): YES